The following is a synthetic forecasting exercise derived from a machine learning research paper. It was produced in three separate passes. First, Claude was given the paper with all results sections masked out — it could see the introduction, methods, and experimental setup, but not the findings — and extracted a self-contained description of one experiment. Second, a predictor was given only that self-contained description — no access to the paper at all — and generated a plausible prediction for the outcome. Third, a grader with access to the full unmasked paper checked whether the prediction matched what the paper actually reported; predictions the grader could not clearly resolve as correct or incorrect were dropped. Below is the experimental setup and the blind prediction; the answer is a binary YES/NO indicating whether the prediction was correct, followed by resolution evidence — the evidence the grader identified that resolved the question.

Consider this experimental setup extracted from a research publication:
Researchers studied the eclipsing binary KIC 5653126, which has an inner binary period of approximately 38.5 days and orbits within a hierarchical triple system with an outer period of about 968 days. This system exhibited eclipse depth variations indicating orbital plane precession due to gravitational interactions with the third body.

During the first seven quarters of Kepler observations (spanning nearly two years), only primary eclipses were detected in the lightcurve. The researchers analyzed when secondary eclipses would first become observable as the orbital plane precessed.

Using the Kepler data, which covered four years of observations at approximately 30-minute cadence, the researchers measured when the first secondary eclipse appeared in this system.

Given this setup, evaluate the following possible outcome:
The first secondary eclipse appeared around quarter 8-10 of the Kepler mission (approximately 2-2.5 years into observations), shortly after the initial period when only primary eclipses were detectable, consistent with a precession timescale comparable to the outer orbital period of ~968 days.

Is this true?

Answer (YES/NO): NO